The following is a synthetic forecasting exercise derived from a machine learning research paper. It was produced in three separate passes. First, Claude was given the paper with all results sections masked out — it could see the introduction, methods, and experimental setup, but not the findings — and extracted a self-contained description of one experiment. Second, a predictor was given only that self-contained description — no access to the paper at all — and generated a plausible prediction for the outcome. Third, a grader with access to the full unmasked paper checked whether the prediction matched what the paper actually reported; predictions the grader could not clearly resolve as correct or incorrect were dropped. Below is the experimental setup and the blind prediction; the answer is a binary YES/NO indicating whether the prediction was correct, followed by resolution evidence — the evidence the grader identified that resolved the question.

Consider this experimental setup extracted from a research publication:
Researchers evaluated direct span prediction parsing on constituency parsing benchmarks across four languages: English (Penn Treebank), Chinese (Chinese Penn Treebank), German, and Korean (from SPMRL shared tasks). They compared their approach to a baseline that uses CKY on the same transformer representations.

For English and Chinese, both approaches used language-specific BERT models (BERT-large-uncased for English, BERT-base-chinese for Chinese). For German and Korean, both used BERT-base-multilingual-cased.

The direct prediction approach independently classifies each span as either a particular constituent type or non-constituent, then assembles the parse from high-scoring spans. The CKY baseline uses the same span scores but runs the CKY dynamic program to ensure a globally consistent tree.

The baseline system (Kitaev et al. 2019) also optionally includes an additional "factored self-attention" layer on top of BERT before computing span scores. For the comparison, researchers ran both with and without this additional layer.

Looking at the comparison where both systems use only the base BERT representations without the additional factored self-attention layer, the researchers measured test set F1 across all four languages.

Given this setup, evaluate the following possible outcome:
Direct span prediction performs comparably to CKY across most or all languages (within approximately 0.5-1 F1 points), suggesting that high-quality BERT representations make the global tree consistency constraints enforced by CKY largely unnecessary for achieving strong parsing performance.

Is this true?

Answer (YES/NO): NO